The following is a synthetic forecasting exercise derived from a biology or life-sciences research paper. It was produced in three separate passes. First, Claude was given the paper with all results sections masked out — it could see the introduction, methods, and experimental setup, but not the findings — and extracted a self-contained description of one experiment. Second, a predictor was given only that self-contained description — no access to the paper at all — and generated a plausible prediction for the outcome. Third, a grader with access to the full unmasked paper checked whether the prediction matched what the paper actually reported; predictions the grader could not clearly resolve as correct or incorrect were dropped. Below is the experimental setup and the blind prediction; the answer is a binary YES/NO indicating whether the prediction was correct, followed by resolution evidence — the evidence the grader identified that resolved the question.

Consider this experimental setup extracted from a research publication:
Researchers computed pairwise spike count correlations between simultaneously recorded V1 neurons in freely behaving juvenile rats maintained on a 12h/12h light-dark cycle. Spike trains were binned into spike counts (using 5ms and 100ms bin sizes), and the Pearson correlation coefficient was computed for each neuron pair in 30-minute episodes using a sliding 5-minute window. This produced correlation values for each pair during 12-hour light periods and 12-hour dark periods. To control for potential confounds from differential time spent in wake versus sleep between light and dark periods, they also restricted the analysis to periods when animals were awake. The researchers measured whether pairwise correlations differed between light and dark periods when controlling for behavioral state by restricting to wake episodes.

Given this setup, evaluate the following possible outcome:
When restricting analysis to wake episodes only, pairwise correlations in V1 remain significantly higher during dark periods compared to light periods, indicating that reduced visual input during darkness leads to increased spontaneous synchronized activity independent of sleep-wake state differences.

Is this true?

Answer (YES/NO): NO